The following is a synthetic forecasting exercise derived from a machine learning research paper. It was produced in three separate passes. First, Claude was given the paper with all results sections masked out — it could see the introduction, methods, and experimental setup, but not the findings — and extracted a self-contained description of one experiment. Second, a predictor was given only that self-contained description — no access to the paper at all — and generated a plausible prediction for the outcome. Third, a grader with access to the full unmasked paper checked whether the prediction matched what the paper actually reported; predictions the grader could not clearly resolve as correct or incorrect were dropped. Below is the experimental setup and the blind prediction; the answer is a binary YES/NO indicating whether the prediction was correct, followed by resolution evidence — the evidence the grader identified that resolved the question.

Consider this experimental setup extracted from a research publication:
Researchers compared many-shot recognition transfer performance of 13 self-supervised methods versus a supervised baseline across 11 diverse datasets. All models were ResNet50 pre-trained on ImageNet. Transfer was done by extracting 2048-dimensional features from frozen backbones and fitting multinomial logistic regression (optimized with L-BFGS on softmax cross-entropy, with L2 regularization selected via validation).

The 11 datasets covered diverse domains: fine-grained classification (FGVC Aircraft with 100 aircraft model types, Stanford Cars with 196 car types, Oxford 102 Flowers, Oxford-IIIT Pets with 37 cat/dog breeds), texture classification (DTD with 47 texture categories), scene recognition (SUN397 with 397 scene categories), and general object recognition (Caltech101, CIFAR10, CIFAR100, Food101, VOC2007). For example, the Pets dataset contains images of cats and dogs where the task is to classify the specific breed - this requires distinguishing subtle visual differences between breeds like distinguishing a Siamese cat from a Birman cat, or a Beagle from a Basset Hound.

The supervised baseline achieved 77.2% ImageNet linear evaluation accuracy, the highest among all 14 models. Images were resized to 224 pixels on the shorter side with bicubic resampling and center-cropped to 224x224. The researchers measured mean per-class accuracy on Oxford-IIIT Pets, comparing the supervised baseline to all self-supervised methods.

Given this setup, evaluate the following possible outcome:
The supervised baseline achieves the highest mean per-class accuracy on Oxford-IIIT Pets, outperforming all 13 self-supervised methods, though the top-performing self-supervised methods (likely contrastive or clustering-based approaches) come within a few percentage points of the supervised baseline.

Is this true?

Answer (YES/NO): YES